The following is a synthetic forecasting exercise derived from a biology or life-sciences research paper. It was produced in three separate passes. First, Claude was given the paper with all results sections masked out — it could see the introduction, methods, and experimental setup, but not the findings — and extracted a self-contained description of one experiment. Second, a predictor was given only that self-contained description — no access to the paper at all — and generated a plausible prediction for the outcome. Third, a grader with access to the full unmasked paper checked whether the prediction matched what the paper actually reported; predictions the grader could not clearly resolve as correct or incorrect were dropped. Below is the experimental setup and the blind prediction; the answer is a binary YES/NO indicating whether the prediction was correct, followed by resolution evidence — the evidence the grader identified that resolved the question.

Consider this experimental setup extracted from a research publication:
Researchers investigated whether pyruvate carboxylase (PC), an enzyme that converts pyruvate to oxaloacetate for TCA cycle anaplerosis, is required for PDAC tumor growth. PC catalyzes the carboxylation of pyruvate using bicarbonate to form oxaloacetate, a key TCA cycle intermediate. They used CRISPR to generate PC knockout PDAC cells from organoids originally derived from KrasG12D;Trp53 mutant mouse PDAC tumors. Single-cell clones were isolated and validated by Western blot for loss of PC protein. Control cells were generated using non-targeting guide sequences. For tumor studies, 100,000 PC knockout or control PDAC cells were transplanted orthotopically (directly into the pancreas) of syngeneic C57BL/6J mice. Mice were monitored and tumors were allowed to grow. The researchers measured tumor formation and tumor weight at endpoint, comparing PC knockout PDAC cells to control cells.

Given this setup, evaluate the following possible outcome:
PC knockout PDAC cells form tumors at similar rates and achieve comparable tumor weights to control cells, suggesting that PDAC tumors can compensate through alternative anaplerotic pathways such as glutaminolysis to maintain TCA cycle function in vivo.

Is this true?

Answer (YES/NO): NO